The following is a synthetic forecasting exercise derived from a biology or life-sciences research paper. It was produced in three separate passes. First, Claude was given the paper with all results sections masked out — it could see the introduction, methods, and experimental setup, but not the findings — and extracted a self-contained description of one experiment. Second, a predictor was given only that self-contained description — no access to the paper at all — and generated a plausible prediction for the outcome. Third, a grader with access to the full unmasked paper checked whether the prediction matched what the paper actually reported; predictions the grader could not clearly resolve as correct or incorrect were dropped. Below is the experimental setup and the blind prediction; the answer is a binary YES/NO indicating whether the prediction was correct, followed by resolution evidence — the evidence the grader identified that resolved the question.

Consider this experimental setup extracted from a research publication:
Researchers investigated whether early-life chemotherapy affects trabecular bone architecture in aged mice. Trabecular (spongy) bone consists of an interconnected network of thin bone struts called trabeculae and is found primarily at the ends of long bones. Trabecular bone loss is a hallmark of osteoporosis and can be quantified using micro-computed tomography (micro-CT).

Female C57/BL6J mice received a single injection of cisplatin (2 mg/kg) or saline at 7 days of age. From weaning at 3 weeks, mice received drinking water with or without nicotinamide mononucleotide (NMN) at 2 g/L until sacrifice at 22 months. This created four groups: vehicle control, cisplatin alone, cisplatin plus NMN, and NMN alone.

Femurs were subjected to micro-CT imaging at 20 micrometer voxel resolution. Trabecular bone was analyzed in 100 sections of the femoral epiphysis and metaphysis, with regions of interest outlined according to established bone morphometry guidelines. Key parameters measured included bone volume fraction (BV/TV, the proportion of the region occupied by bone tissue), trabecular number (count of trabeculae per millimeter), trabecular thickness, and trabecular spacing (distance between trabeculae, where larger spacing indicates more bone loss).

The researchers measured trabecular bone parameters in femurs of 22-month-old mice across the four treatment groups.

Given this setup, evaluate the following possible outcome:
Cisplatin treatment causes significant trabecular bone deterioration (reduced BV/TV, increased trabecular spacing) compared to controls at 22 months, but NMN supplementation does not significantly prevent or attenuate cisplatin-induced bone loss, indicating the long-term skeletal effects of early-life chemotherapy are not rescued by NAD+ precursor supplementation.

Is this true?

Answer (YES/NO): NO